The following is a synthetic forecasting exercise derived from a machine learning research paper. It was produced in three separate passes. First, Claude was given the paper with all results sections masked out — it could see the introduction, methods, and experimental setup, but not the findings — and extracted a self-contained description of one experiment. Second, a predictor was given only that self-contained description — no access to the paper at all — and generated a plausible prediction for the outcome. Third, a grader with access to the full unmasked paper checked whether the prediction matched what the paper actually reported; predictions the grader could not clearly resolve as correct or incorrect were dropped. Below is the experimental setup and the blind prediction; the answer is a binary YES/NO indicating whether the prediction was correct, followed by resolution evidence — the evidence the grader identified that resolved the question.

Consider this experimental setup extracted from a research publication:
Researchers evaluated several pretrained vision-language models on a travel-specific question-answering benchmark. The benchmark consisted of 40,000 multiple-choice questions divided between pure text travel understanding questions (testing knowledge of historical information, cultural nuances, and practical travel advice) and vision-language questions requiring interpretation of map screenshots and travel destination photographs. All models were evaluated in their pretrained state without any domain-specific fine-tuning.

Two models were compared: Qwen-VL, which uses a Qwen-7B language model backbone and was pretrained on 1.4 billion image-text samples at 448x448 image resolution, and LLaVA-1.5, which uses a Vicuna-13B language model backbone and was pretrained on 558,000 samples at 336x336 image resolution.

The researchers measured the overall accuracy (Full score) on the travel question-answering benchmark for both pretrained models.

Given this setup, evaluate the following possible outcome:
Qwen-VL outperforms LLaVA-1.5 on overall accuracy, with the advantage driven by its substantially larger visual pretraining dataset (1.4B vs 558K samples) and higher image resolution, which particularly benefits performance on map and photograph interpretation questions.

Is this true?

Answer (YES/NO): NO